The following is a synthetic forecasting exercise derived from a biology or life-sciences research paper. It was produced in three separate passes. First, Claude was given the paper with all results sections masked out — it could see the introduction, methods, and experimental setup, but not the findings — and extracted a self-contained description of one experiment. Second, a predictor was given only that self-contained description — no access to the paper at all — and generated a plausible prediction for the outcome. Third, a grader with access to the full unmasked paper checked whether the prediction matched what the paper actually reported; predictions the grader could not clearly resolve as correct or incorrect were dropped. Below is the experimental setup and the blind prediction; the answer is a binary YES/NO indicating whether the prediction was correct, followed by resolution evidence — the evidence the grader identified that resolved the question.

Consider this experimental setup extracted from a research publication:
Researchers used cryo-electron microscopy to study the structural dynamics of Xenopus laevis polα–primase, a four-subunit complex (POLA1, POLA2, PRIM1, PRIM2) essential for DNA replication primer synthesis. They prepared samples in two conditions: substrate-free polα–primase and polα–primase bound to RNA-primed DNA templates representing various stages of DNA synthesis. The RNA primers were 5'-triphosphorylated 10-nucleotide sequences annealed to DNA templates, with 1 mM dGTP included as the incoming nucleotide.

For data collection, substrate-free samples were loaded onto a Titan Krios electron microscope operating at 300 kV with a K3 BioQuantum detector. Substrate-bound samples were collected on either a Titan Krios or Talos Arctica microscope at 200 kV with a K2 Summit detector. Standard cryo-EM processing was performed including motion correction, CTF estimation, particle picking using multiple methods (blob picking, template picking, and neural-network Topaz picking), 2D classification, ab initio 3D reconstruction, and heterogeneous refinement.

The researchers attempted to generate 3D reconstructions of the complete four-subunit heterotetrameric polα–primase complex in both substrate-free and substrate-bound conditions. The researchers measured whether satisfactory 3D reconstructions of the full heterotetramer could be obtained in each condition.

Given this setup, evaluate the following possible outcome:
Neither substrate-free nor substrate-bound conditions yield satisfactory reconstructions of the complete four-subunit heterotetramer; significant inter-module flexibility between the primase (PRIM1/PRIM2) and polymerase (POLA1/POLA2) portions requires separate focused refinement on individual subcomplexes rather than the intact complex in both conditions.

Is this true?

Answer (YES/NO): NO